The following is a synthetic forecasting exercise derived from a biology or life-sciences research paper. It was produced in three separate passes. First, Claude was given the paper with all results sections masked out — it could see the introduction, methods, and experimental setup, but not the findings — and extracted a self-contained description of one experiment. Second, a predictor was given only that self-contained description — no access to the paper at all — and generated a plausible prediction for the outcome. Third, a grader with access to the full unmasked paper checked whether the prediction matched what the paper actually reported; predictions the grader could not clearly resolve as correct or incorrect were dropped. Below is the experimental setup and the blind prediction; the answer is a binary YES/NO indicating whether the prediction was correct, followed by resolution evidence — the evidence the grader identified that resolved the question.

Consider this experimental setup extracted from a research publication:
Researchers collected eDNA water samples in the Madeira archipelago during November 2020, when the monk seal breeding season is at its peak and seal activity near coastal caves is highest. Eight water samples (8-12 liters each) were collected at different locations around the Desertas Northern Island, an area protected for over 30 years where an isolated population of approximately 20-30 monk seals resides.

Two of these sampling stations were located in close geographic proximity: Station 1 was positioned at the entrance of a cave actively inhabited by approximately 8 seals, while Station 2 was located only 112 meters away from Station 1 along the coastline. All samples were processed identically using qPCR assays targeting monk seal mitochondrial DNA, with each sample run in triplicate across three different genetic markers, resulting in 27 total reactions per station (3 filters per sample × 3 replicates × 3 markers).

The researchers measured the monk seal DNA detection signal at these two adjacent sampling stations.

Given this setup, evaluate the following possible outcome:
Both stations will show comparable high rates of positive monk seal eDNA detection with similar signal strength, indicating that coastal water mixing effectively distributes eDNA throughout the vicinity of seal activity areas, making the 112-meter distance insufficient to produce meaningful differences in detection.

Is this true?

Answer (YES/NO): NO